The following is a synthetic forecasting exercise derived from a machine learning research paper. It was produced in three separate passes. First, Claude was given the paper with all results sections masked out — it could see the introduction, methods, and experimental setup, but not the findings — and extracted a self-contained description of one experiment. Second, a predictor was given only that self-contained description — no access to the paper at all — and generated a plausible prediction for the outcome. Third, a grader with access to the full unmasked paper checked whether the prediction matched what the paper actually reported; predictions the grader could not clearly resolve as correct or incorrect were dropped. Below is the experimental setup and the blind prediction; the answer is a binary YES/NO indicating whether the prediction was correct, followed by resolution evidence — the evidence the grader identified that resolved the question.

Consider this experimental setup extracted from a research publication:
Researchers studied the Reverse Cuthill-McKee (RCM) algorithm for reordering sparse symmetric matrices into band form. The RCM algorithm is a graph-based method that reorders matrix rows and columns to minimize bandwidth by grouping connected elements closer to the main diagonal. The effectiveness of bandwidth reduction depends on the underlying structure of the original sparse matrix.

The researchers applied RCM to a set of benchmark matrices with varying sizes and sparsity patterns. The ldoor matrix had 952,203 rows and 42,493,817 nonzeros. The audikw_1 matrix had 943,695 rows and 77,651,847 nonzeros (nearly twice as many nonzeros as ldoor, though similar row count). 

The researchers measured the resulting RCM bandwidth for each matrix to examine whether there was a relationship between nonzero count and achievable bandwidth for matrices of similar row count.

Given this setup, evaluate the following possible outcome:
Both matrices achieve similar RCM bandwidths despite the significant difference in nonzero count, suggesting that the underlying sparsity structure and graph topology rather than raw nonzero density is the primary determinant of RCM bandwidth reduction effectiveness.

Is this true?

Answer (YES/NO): NO